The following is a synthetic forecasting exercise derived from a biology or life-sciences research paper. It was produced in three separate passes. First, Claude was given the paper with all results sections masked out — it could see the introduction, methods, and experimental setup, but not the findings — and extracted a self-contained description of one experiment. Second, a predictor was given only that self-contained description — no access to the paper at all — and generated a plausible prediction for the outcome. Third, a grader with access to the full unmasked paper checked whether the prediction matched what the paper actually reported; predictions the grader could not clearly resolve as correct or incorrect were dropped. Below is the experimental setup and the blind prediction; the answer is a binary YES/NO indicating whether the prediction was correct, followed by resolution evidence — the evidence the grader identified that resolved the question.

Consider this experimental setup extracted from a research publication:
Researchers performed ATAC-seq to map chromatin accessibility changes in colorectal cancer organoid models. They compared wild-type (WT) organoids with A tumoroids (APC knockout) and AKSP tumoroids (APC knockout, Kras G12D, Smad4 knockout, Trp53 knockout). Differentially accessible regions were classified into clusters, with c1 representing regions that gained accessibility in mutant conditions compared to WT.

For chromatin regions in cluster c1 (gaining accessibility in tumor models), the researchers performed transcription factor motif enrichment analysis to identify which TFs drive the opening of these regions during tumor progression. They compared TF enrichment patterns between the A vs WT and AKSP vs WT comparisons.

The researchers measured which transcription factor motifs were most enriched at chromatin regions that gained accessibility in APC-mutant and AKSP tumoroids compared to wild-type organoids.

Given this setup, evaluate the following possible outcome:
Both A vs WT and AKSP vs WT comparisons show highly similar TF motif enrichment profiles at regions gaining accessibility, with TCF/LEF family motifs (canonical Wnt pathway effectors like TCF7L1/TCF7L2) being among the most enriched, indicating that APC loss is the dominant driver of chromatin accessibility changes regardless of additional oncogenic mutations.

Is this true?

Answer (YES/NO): YES